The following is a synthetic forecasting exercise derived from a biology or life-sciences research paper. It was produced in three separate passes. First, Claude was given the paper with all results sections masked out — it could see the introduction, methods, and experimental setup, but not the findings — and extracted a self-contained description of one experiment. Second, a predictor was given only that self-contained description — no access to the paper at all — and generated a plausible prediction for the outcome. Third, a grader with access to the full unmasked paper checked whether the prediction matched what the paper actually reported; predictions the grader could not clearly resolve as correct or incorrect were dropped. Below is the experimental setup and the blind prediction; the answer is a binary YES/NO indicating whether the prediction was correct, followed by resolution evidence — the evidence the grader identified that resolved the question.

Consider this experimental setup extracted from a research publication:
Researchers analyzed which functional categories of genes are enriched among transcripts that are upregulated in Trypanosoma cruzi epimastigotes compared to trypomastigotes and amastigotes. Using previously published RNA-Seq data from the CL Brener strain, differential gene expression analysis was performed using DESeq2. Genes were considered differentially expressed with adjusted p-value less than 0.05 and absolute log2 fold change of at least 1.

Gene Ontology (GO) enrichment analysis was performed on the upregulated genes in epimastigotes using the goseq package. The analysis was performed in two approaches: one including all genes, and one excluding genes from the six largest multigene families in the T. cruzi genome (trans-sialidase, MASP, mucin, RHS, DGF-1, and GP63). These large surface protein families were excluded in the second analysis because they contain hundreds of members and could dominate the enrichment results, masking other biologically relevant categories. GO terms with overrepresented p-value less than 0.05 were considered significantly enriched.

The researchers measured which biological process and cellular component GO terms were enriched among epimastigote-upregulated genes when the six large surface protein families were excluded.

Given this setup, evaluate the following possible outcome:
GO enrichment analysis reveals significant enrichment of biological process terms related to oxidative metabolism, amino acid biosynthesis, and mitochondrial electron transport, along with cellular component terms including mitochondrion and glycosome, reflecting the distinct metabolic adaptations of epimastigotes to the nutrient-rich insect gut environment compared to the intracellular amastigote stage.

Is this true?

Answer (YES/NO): NO